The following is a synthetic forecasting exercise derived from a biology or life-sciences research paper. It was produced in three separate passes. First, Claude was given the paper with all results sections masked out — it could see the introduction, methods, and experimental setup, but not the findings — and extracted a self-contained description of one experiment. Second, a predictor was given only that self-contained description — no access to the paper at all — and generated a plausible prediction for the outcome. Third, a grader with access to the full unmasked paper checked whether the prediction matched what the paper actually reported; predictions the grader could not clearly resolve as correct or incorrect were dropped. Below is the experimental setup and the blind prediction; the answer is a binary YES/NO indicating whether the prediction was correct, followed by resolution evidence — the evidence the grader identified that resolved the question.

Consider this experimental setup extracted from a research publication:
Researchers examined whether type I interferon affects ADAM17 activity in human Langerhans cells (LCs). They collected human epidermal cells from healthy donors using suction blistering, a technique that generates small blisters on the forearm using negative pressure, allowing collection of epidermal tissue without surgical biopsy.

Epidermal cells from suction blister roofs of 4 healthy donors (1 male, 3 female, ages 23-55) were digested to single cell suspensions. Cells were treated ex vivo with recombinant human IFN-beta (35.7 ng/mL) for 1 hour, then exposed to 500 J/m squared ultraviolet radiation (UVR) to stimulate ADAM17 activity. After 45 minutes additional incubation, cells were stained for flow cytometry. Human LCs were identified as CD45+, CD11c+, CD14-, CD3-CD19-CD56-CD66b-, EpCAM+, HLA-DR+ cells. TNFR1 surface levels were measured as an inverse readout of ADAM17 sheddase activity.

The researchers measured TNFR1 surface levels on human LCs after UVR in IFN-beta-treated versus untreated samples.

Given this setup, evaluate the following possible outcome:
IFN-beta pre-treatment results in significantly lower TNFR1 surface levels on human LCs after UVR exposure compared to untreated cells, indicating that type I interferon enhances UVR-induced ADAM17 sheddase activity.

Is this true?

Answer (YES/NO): NO